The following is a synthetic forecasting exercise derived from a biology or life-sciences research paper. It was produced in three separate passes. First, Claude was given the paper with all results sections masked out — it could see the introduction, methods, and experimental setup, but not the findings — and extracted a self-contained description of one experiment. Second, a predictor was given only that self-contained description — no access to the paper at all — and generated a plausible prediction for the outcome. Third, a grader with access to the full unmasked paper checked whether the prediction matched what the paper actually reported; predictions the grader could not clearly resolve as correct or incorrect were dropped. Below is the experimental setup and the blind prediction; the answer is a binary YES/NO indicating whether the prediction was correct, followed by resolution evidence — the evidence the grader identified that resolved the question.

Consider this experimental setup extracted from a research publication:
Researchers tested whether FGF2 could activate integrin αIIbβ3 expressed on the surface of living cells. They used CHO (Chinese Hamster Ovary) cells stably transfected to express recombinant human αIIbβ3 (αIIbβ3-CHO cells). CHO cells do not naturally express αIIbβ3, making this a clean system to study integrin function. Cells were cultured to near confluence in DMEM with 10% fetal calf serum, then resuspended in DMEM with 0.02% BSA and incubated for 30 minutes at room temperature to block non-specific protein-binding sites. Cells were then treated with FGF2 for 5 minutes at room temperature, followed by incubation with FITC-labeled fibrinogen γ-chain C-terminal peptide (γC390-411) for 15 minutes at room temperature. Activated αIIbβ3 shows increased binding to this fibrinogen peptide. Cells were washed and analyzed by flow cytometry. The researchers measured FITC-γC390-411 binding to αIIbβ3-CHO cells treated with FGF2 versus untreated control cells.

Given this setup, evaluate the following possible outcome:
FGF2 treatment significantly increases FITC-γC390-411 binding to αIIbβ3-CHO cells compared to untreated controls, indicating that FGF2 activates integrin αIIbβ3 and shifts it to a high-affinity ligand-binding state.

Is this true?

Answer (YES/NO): YES